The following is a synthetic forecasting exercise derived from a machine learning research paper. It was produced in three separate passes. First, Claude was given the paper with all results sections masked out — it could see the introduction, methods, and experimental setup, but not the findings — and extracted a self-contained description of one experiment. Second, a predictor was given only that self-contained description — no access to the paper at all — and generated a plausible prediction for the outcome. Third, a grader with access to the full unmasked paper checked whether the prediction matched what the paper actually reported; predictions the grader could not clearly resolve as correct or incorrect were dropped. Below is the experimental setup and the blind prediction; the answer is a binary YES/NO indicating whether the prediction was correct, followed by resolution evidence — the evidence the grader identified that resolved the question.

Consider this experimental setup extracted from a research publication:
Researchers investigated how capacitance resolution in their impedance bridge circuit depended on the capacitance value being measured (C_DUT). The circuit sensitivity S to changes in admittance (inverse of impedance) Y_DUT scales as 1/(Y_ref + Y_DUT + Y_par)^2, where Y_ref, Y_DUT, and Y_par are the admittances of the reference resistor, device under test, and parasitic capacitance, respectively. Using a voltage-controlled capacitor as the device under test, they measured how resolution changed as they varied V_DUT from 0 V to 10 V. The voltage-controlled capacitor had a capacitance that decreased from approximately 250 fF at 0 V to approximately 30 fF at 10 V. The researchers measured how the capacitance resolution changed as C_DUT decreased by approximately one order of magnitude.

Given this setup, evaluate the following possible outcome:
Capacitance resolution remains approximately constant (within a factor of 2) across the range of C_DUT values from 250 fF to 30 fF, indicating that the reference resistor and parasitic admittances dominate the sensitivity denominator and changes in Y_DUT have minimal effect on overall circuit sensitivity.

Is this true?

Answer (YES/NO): NO